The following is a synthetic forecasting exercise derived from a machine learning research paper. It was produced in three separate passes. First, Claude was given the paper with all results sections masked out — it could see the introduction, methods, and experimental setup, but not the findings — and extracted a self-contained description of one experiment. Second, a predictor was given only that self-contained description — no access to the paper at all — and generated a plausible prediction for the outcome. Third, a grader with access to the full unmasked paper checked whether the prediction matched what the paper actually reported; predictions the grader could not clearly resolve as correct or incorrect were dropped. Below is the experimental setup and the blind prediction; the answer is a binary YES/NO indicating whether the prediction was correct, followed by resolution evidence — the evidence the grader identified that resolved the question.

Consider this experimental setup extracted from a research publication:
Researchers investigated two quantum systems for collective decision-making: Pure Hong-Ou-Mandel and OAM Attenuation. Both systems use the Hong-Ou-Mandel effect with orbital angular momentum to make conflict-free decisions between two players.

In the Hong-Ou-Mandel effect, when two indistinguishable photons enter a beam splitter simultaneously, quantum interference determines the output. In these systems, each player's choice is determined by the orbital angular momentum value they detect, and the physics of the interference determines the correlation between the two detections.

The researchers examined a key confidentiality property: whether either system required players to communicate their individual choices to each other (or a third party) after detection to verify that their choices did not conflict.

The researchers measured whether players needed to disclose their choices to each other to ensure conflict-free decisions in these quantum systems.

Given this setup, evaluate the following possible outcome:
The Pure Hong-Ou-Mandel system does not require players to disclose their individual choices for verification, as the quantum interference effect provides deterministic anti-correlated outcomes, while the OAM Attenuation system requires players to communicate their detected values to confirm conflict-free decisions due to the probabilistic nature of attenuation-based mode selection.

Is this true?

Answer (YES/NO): NO